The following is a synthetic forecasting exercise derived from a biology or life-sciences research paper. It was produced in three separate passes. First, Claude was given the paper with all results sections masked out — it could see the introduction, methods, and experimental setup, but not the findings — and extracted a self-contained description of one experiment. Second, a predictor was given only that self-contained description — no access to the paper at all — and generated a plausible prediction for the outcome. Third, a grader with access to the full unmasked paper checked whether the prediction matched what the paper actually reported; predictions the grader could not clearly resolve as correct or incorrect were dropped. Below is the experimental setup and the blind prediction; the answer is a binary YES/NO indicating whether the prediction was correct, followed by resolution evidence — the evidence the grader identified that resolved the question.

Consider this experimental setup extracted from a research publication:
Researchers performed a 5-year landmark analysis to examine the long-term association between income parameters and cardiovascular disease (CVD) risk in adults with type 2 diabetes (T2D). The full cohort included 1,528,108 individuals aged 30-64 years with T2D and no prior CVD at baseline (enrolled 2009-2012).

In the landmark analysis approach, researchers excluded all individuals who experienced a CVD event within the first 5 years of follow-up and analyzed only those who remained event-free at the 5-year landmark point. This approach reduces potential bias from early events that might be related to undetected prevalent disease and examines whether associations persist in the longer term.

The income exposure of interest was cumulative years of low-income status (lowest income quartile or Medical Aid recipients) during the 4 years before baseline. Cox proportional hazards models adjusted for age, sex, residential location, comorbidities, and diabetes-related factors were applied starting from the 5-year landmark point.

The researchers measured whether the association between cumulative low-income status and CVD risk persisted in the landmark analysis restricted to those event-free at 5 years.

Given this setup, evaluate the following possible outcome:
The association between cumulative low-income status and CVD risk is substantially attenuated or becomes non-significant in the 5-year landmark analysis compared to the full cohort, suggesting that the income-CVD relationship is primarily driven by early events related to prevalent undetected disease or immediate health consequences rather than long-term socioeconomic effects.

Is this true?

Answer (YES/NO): NO